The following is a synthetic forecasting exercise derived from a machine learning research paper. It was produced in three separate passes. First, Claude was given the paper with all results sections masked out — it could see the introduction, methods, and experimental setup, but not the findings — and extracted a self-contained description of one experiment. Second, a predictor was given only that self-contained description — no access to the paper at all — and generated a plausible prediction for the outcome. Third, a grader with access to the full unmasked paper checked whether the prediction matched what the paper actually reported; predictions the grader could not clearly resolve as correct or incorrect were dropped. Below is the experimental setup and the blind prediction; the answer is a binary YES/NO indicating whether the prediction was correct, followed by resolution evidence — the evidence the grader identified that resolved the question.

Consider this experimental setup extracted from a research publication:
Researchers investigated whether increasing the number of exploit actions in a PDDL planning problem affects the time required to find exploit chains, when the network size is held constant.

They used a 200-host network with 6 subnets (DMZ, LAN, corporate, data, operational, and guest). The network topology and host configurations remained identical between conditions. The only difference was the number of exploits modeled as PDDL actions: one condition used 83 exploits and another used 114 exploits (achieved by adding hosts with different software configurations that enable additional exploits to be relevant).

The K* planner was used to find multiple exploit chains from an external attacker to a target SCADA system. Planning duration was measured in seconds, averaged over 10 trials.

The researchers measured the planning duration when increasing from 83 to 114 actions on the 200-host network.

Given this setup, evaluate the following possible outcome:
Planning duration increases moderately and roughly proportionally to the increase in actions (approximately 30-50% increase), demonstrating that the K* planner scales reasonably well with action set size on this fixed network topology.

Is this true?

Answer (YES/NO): NO